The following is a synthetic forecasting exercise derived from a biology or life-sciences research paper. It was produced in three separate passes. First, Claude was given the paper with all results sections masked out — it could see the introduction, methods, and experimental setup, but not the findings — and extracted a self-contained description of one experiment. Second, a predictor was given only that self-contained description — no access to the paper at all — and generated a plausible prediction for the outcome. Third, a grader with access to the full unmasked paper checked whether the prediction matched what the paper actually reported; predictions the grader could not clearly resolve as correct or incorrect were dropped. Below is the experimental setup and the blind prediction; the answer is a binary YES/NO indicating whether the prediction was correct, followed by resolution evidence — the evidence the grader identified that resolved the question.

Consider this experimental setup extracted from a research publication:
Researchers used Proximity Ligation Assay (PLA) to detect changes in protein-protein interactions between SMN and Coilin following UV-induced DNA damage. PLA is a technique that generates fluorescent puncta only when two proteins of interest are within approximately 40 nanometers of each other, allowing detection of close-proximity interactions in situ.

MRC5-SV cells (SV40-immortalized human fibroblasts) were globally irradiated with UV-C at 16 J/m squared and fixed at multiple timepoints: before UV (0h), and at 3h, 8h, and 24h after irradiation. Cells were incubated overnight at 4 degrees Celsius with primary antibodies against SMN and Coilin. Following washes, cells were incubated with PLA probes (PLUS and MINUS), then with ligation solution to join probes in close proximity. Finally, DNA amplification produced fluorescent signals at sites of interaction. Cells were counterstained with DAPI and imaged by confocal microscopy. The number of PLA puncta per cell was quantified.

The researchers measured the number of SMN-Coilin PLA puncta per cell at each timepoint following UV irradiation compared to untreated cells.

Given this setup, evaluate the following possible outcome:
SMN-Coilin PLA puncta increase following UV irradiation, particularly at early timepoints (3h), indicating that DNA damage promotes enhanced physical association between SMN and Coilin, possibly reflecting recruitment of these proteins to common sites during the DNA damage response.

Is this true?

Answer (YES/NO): NO